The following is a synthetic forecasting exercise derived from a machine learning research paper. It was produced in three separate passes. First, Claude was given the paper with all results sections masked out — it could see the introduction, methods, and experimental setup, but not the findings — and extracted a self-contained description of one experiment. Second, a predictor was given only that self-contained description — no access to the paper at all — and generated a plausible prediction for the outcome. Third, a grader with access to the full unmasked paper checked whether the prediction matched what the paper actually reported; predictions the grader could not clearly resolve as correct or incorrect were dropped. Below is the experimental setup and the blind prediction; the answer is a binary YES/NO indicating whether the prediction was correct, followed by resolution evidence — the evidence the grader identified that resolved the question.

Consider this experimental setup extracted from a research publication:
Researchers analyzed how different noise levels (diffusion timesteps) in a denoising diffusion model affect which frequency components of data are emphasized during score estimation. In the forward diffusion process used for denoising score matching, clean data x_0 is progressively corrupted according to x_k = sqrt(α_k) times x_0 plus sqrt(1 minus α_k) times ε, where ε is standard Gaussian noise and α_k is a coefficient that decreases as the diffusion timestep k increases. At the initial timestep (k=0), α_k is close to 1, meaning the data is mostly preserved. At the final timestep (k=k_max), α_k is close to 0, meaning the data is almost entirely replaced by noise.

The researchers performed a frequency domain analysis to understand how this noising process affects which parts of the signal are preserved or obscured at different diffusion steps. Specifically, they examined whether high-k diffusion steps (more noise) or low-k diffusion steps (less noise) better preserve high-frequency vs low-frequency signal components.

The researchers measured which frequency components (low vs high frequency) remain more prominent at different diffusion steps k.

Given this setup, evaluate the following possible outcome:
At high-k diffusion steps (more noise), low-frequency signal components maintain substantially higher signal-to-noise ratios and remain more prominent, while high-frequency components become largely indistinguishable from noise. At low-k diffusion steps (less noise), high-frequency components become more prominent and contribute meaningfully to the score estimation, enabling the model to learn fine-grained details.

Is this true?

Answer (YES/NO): YES